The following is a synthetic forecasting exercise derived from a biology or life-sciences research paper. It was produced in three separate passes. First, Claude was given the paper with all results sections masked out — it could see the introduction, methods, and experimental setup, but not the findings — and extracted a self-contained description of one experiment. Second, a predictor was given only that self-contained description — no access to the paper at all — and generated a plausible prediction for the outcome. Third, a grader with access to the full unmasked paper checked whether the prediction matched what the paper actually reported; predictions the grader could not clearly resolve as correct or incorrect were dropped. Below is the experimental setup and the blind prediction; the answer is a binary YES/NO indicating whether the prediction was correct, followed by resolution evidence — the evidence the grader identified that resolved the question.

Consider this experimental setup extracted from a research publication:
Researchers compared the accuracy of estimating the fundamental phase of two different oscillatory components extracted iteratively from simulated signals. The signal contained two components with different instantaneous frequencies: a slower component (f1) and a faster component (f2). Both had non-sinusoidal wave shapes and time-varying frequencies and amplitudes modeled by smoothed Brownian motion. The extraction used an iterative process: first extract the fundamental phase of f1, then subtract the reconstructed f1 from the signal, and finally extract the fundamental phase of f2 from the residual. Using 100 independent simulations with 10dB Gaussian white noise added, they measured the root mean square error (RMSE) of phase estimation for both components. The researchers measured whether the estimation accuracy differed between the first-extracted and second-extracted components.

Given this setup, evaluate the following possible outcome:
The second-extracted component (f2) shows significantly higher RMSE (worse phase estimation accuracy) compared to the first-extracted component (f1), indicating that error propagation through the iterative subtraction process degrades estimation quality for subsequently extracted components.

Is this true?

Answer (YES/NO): NO